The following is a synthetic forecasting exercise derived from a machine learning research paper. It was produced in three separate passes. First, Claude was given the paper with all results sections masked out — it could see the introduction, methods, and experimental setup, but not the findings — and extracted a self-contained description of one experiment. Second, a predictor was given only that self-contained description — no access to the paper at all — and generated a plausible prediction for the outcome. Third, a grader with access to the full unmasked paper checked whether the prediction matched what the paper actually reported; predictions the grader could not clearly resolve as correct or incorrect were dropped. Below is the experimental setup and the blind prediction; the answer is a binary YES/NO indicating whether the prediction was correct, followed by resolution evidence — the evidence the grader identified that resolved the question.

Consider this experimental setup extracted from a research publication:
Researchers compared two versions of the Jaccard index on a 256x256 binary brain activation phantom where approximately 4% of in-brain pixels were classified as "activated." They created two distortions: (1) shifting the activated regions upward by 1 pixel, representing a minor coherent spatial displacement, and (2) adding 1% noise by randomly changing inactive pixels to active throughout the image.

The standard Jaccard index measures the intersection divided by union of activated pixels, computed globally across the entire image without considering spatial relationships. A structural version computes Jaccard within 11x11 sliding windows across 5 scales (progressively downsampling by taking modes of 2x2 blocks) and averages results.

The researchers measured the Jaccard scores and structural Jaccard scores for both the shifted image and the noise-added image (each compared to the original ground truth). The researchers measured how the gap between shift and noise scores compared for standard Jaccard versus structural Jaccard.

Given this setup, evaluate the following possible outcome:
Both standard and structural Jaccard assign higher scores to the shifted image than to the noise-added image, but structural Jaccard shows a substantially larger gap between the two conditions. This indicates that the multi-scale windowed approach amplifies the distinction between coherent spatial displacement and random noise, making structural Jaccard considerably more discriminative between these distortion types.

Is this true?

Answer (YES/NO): YES